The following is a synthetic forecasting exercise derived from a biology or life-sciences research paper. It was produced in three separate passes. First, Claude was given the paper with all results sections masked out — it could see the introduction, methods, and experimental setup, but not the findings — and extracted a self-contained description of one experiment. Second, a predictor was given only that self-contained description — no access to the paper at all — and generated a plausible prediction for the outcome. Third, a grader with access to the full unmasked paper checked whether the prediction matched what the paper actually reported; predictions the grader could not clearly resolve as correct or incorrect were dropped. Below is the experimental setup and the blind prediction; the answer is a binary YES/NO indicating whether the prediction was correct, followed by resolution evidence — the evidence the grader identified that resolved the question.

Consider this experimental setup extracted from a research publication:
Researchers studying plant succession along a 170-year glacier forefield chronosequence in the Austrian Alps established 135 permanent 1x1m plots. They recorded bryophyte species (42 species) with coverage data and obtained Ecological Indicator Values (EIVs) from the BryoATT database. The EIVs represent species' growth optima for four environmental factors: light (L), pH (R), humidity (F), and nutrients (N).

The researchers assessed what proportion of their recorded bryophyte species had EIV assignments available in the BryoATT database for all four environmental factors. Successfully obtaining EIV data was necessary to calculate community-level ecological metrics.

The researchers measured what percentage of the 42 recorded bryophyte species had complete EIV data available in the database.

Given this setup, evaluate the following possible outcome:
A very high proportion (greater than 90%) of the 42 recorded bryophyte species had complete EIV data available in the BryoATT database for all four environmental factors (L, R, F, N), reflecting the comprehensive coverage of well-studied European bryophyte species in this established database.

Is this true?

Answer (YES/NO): NO